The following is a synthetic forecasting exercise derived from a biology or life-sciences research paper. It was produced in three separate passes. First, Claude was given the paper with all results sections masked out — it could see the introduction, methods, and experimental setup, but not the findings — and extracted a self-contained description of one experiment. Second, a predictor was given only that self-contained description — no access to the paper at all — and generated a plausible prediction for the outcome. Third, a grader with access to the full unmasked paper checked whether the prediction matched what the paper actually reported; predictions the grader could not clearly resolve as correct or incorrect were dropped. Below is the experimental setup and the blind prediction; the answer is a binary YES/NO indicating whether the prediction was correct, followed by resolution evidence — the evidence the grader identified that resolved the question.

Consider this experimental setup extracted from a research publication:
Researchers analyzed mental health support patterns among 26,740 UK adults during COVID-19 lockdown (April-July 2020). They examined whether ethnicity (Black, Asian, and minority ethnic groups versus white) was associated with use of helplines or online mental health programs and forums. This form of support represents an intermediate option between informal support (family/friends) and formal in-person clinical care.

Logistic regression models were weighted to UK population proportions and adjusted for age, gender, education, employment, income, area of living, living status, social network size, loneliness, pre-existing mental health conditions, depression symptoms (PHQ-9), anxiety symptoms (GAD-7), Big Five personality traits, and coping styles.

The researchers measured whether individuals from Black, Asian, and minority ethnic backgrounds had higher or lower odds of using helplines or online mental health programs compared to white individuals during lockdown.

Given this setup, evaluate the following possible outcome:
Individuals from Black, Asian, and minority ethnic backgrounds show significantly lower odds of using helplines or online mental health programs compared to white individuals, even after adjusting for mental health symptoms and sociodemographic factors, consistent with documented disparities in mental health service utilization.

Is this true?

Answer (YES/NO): NO